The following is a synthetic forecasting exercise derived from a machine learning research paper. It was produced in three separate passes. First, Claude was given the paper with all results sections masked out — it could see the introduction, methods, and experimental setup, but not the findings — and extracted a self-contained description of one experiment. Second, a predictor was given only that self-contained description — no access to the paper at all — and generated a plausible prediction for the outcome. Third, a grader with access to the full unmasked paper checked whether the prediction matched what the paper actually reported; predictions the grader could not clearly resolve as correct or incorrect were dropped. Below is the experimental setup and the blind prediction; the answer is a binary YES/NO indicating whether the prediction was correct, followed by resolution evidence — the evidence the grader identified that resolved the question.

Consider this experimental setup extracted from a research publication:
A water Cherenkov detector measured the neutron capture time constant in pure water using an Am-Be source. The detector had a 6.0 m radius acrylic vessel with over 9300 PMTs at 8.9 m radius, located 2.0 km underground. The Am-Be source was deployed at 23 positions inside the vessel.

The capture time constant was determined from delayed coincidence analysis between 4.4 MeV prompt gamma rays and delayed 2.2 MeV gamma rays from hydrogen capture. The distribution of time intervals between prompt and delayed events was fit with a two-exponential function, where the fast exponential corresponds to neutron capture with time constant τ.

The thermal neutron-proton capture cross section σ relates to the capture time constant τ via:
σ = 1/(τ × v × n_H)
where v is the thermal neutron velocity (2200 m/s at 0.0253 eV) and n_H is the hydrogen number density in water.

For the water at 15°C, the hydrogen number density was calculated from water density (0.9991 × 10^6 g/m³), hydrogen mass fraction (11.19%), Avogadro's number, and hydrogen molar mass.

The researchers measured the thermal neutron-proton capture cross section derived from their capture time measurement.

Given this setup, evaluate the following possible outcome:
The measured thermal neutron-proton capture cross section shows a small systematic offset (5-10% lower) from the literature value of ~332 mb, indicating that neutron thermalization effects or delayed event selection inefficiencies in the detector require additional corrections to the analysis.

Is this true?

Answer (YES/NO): NO